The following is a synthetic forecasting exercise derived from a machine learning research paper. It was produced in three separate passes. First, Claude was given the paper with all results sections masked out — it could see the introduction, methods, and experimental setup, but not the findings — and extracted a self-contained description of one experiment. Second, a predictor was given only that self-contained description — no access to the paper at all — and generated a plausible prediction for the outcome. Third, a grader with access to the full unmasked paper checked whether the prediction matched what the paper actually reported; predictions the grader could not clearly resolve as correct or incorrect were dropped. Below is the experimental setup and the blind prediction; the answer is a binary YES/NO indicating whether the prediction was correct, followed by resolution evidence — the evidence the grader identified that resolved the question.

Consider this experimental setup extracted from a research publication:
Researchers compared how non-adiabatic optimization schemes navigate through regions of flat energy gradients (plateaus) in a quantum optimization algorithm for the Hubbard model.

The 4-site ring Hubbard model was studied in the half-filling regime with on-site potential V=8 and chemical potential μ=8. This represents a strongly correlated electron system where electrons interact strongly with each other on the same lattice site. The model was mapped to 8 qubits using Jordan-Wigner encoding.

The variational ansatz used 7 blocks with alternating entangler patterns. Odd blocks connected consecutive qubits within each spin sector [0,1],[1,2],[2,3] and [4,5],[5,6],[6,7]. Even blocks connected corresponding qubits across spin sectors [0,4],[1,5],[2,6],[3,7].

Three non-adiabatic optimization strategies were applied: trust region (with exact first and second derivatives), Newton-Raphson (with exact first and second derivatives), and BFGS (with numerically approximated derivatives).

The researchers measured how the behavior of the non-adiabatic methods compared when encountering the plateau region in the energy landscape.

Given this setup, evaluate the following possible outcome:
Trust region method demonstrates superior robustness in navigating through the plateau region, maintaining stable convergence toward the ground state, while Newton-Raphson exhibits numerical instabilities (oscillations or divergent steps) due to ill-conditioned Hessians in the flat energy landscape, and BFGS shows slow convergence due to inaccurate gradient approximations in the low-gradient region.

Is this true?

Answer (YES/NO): NO